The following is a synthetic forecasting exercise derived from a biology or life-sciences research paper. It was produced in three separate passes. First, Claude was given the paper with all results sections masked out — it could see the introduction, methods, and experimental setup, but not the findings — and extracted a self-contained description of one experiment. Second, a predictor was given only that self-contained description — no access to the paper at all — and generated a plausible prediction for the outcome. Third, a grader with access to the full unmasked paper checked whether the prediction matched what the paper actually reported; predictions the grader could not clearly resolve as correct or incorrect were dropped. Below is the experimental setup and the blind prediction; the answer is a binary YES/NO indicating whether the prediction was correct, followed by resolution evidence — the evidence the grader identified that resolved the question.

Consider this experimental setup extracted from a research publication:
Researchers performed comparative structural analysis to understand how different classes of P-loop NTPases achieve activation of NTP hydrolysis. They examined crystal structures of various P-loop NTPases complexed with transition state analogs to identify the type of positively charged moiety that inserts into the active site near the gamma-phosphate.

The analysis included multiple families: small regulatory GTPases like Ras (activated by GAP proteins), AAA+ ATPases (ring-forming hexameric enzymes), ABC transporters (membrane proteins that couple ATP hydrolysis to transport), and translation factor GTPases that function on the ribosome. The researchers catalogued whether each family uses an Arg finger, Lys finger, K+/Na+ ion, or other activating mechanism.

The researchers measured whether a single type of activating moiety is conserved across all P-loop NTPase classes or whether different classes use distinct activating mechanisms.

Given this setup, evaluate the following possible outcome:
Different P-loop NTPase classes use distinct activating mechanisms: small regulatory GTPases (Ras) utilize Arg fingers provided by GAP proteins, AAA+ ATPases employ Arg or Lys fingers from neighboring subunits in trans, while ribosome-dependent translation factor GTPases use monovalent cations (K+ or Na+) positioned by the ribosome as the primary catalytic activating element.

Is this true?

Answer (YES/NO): YES